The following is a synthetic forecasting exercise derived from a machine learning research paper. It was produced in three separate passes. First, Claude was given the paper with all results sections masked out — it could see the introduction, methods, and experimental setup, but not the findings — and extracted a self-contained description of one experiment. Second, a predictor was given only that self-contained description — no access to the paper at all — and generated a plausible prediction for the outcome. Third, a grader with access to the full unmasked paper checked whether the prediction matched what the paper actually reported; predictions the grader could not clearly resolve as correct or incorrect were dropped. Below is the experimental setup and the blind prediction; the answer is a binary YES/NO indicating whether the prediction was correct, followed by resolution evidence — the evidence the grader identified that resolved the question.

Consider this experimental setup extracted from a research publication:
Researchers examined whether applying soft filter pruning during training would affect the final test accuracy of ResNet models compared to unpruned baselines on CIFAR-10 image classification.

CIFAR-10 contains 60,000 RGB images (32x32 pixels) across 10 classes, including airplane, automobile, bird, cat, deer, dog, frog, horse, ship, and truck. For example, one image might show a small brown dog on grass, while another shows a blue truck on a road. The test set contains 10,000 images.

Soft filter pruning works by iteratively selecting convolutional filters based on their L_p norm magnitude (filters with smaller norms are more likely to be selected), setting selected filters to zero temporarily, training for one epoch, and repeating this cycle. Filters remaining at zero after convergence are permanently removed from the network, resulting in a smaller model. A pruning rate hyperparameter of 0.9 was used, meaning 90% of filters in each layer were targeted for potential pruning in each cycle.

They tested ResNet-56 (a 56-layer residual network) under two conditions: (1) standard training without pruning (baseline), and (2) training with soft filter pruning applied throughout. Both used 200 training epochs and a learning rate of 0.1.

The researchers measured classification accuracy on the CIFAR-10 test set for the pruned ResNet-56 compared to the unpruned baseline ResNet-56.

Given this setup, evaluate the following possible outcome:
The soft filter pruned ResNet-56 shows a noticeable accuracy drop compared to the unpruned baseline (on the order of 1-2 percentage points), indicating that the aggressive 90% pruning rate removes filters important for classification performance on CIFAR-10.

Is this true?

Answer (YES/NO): YES